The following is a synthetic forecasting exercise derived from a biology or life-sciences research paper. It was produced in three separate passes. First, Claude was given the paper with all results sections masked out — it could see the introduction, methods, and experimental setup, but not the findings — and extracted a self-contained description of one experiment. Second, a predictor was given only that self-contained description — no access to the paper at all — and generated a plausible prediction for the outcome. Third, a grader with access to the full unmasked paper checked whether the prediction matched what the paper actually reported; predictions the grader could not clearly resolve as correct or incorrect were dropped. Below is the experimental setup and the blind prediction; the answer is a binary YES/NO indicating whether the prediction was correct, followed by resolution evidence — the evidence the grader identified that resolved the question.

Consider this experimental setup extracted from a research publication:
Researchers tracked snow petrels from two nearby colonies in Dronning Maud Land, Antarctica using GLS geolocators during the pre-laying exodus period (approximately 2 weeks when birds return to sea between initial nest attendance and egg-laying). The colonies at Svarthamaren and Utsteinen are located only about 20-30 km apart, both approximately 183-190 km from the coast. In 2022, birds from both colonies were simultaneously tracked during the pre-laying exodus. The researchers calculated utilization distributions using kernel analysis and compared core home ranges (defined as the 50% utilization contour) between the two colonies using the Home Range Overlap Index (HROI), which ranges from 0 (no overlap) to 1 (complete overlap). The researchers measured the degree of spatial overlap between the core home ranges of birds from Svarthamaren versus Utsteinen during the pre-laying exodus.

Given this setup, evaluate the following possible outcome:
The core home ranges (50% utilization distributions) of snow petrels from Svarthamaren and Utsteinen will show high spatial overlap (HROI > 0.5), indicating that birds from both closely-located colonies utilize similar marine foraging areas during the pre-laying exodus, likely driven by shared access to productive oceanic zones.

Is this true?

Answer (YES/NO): NO